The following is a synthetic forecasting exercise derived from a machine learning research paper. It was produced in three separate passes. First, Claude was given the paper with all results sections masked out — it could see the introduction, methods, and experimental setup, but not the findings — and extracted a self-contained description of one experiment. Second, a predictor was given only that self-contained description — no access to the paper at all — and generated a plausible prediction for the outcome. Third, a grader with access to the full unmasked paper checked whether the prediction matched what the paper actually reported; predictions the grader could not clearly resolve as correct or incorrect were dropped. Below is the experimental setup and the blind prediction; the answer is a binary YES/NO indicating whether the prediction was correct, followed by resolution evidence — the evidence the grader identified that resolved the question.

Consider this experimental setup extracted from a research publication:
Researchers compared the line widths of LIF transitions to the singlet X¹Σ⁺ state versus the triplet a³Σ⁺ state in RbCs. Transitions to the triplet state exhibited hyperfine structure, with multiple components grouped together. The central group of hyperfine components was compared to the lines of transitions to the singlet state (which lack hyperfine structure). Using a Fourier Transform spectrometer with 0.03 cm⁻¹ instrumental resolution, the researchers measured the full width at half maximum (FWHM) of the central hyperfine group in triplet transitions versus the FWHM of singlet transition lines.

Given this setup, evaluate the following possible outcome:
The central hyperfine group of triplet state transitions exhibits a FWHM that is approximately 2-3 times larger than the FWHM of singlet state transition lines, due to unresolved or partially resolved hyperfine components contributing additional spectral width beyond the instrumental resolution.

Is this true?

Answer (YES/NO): NO